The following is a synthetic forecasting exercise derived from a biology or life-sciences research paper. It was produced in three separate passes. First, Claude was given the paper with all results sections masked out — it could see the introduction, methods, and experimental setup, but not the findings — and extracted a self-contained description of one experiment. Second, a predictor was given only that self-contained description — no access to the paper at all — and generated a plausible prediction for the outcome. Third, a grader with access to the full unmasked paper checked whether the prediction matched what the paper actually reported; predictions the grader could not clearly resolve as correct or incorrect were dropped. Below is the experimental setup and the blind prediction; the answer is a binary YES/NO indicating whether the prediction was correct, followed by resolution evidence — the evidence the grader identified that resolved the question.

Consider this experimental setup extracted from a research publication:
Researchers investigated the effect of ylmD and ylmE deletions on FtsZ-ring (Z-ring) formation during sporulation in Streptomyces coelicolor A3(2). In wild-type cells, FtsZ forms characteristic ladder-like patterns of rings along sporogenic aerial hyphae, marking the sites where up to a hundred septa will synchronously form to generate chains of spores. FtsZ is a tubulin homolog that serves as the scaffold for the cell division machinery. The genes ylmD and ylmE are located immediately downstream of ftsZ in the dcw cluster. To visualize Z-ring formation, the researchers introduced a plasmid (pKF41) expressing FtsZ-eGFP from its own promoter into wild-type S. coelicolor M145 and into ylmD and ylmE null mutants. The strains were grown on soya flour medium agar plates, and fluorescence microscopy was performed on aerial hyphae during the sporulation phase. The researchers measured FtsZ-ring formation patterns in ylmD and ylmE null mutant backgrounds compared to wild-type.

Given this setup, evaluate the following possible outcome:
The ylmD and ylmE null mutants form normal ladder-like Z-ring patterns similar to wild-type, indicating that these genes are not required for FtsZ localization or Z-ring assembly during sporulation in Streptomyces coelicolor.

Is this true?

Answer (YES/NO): NO